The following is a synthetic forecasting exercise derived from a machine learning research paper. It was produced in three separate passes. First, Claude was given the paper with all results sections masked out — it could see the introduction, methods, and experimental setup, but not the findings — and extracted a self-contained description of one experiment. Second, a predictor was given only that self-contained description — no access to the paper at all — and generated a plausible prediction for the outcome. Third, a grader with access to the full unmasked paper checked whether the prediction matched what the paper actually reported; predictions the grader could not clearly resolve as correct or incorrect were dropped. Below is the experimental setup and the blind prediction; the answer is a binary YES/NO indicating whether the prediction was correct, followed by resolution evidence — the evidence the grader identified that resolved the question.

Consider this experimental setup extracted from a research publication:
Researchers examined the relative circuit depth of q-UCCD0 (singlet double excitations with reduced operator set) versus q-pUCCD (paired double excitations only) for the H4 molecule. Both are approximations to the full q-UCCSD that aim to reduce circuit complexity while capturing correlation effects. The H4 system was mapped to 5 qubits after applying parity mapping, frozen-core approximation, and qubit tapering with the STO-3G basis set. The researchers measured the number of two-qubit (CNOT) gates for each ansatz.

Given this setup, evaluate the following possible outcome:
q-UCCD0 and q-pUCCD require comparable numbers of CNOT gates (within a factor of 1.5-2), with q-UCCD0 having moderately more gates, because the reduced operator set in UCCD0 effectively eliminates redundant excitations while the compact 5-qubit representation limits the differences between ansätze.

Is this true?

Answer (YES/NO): NO